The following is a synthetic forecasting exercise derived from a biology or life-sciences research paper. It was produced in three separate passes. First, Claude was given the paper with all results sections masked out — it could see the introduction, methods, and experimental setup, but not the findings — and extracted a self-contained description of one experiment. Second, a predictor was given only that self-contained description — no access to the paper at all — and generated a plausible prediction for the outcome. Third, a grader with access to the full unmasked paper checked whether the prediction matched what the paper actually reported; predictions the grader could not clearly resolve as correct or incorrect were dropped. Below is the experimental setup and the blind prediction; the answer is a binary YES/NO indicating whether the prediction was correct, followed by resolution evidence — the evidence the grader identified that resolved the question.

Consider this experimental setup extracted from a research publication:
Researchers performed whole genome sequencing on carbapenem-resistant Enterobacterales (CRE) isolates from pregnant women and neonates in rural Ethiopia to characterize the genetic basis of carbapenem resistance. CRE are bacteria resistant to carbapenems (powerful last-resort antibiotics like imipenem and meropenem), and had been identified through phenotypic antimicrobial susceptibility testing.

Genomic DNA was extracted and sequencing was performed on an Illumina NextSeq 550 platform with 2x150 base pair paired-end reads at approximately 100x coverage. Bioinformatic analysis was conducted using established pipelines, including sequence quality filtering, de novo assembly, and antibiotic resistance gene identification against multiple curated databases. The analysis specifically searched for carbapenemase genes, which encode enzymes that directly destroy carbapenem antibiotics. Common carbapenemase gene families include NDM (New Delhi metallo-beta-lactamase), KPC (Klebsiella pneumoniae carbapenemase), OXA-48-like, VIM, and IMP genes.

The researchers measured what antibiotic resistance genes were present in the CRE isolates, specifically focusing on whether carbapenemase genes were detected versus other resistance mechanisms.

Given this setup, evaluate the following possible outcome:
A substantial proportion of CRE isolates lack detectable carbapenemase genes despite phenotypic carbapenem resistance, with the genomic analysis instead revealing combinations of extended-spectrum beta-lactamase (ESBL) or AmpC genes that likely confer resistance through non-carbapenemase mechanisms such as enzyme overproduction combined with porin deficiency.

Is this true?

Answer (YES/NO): NO